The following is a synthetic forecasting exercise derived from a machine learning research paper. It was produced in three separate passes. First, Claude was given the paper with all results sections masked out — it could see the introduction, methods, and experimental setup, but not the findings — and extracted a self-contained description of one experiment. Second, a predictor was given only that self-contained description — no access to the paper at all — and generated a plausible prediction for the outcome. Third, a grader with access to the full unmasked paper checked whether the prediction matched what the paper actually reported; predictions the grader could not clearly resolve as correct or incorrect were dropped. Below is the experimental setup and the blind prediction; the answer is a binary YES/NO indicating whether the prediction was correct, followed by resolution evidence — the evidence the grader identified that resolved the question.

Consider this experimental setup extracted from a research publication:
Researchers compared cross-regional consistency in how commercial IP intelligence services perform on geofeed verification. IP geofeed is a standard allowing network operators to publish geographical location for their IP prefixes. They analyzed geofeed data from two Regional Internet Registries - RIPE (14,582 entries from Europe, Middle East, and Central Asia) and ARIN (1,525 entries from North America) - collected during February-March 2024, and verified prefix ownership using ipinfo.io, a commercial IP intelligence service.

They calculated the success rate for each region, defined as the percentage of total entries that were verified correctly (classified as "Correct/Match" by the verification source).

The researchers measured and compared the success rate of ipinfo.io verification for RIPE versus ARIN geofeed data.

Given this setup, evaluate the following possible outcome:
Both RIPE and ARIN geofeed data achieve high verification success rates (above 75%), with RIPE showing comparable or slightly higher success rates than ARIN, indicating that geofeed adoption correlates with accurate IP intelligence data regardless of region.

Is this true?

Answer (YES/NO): NO